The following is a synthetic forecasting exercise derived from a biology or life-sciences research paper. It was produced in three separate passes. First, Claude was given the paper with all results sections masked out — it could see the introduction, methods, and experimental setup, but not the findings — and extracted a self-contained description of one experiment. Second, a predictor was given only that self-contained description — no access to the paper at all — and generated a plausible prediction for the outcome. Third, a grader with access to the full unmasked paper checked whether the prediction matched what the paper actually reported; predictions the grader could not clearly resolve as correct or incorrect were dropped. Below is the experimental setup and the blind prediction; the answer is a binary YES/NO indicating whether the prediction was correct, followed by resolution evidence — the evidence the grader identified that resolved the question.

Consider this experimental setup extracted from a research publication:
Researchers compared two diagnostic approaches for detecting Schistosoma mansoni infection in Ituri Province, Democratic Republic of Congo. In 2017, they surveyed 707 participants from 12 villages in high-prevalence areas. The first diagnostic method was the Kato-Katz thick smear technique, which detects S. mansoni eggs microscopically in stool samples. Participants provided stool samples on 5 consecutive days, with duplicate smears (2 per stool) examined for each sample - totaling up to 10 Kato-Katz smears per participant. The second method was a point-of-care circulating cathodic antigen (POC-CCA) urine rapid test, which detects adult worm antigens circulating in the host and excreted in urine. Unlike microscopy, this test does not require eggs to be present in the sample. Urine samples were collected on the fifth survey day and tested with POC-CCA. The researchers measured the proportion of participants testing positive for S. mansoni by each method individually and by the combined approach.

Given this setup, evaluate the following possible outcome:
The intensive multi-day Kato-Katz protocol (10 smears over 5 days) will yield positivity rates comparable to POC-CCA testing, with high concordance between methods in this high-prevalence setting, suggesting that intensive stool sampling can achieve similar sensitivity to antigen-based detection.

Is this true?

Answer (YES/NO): NO